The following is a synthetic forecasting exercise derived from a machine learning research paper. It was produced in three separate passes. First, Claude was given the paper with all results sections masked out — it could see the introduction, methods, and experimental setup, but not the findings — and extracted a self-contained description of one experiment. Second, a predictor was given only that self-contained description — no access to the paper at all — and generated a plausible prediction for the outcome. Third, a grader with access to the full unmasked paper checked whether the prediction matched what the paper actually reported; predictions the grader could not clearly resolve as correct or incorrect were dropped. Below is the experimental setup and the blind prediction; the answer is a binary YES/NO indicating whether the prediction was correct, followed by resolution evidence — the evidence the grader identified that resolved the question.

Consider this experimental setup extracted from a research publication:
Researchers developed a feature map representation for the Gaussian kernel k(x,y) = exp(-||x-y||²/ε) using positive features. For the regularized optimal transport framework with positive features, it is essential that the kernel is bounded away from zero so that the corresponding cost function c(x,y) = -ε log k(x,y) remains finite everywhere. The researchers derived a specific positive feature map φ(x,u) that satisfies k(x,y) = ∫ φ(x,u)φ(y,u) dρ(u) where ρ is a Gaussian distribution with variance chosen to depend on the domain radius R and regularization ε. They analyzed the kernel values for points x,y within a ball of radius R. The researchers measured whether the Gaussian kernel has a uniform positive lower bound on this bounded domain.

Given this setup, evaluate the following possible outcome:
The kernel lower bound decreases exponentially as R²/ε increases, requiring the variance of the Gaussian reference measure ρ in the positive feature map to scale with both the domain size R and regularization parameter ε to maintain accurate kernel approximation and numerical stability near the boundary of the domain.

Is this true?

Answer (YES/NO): NO